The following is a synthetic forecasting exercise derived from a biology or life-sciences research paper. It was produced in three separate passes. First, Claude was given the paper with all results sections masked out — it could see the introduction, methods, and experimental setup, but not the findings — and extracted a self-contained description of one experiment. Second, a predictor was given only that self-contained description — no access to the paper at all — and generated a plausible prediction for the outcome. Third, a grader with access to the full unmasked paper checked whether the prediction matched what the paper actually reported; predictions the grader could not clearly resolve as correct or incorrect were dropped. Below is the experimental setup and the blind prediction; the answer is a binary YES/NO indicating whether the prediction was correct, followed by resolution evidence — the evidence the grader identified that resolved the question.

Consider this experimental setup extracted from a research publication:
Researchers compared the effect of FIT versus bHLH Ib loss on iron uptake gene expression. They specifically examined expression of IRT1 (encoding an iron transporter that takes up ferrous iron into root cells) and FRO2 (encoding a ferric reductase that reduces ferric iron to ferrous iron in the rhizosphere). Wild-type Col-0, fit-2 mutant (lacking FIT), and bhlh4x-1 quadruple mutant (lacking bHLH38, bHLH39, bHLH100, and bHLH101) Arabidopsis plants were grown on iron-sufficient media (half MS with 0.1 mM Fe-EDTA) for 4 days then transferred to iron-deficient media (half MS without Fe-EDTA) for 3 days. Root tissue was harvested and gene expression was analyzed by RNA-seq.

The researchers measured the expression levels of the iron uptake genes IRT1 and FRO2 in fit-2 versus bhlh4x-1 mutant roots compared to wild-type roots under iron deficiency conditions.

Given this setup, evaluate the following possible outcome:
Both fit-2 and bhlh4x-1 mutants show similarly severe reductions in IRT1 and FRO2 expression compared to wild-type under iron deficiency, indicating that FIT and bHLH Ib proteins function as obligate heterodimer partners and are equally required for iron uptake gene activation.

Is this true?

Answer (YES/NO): YES